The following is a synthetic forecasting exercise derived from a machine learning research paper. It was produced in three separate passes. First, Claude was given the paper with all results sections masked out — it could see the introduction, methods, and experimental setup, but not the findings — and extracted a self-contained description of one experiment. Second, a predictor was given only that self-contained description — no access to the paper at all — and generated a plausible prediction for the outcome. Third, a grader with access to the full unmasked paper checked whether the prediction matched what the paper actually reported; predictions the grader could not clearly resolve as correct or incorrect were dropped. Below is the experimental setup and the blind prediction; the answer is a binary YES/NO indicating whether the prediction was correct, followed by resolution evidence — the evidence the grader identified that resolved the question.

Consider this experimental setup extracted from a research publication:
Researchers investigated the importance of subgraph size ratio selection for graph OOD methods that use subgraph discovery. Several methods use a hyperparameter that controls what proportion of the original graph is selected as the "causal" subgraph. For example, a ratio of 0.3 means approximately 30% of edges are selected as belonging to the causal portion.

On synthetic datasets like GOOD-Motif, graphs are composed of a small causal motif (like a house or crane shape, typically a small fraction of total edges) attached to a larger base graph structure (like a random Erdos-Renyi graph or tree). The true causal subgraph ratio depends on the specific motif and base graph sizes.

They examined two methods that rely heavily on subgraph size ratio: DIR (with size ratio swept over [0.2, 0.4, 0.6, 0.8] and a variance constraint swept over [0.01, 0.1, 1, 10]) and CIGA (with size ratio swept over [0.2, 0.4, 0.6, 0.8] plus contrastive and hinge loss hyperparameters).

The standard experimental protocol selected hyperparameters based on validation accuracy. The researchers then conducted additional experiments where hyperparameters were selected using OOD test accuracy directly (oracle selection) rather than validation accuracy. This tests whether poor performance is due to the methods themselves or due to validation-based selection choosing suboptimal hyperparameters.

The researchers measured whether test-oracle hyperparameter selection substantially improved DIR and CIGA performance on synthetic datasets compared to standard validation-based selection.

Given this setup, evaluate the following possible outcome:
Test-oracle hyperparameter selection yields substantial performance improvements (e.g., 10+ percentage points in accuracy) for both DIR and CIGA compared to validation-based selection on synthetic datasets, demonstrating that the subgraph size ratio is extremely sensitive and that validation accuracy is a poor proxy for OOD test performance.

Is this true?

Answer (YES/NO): NO